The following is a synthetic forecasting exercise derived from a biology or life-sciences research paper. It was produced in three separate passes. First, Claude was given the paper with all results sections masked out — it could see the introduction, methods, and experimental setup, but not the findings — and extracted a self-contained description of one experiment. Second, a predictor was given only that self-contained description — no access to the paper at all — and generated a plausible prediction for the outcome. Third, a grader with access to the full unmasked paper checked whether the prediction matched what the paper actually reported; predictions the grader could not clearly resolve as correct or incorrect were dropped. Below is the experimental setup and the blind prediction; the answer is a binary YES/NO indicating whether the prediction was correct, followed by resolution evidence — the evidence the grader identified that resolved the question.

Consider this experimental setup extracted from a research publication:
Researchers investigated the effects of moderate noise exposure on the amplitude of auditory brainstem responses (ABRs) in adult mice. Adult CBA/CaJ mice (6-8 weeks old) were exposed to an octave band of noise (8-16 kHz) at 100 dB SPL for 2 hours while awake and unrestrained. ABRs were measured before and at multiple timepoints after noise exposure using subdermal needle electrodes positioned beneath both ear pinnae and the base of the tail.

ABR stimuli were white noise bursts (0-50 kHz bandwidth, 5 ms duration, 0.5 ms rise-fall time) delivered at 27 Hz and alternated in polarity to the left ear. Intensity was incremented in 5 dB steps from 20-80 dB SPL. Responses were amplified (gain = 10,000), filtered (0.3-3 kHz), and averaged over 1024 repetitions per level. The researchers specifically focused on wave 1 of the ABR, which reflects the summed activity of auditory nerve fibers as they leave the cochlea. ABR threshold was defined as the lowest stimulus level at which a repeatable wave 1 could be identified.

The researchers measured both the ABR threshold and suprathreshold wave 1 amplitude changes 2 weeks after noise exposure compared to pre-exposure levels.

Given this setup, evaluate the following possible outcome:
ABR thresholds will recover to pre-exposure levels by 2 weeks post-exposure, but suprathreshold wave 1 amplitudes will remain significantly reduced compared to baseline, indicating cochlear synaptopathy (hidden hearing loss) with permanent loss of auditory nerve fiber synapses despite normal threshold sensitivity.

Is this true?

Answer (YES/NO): YES